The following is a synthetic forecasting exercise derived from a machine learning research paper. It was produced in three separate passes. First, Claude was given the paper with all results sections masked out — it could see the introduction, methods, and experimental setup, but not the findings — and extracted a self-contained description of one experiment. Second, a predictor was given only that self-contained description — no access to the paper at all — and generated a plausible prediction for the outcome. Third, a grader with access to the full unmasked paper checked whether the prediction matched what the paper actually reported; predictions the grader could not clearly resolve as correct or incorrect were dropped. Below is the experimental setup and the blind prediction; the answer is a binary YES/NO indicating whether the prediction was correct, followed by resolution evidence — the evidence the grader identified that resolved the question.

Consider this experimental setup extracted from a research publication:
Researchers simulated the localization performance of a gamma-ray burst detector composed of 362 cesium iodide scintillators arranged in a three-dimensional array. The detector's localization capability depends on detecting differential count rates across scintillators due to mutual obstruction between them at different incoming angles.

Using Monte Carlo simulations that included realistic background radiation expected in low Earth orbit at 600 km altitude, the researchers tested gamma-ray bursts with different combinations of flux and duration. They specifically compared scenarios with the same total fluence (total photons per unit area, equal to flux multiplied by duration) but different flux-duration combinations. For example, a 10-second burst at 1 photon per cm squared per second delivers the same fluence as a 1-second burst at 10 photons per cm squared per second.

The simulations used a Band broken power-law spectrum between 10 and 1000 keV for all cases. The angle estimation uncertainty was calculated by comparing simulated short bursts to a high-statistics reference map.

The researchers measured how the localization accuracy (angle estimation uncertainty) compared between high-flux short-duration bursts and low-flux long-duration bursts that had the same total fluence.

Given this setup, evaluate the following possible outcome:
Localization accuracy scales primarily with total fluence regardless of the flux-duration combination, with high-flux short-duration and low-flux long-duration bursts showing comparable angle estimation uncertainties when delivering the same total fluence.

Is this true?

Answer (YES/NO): NO